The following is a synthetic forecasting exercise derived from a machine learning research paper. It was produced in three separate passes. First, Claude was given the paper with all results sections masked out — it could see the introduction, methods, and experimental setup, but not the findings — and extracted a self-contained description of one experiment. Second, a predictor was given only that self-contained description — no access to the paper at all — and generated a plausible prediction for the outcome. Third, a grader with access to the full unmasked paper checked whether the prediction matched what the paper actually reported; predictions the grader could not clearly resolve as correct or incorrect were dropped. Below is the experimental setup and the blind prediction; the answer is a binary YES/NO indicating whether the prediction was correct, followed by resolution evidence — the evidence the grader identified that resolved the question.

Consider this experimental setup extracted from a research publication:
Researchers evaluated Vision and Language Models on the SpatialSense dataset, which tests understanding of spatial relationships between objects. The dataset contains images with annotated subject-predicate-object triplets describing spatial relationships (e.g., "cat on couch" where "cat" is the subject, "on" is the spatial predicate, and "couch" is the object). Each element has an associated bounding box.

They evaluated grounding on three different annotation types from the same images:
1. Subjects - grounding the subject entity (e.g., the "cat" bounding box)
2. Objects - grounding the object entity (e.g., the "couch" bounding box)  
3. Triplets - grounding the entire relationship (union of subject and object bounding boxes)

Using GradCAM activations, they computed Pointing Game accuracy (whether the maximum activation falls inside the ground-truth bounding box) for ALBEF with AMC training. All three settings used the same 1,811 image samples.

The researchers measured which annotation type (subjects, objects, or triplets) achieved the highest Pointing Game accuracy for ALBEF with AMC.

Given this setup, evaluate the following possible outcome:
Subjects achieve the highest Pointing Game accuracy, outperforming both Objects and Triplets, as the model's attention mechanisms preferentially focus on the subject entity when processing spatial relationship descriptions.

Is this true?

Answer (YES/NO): NO